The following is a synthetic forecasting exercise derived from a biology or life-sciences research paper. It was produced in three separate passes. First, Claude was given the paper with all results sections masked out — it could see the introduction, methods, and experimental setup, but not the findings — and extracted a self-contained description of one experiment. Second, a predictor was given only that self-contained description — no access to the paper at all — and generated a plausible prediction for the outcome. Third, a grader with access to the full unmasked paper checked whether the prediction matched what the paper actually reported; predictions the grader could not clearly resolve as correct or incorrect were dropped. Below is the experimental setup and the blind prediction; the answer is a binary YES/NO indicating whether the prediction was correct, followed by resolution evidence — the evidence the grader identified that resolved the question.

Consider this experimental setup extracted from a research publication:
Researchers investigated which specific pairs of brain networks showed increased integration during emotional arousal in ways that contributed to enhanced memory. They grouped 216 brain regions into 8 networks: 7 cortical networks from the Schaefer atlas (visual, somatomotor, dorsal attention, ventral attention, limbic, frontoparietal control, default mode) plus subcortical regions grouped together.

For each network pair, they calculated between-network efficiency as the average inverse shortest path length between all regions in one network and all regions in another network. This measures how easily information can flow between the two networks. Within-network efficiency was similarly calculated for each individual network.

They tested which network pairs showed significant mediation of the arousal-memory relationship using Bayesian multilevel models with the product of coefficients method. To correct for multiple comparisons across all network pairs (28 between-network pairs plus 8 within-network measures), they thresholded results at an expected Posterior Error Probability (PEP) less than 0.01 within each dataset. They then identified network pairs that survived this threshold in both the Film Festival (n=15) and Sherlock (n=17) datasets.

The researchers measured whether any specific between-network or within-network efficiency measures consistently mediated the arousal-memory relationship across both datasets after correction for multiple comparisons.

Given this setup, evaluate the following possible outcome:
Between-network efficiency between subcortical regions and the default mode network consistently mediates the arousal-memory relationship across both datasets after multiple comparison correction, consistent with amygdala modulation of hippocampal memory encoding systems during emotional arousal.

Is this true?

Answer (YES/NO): NO